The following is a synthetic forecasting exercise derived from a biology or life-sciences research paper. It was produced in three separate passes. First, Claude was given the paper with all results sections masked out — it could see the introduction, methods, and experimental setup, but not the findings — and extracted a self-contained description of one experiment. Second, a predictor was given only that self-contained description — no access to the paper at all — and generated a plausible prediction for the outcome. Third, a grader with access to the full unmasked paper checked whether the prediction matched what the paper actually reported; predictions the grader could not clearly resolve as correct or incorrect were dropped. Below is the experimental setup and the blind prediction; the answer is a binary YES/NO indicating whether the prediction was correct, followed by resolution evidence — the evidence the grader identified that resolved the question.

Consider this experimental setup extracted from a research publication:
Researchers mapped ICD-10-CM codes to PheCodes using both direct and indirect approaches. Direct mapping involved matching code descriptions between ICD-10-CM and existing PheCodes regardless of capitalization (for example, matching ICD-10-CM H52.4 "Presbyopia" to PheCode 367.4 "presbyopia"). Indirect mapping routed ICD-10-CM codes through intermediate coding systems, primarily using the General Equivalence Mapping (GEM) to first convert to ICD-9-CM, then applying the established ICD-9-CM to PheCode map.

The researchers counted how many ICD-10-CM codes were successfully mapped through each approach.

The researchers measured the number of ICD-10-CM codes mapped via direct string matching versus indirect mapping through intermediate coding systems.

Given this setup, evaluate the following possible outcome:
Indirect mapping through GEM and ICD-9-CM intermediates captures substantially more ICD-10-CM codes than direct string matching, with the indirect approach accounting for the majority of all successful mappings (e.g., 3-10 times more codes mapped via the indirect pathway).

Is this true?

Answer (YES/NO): NO